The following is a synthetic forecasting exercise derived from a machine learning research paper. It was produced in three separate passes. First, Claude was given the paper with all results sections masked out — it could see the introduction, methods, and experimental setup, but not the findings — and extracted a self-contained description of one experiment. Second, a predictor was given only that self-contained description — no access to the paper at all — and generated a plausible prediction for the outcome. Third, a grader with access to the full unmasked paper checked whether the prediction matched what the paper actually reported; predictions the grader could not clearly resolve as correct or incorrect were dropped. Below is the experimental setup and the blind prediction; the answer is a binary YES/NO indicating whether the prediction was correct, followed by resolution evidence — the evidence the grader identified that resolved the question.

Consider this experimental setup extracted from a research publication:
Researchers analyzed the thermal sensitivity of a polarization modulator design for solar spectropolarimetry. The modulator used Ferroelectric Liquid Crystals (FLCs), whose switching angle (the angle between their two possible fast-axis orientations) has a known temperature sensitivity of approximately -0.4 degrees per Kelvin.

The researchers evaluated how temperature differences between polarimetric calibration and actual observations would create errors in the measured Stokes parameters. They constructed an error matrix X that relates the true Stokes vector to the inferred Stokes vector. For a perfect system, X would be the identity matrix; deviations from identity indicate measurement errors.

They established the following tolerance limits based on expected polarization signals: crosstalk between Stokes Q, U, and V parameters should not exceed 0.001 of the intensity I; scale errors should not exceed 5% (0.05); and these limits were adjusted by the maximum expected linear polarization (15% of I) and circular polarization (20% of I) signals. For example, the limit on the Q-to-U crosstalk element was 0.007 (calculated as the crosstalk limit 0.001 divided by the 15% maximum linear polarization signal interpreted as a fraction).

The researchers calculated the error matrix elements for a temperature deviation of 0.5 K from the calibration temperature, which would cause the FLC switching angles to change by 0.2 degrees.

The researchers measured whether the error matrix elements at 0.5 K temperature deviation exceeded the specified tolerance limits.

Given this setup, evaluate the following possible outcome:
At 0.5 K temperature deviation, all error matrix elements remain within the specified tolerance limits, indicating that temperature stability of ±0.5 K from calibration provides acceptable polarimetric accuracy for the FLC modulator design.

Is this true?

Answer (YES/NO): NO